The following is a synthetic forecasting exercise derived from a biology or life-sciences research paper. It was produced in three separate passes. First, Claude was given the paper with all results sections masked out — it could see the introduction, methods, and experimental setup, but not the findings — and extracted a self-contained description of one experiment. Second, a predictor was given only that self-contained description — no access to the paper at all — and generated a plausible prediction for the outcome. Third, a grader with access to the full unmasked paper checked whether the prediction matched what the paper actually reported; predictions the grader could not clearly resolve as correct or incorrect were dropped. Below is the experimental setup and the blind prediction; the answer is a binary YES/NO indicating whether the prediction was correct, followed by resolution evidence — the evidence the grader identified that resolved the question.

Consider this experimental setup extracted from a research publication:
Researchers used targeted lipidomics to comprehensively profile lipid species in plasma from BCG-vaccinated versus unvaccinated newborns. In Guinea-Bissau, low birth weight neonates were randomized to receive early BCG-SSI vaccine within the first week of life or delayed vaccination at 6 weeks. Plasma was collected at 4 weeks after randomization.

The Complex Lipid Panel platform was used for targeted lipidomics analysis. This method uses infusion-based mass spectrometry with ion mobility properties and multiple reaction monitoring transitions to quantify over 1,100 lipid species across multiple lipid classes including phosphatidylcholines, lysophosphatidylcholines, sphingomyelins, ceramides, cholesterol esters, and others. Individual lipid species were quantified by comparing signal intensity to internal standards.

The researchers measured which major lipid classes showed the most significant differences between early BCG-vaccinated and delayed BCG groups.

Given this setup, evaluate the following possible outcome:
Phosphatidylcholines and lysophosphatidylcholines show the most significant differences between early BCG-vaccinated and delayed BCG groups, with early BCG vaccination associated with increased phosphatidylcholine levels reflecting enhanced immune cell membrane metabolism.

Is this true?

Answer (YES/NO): NO